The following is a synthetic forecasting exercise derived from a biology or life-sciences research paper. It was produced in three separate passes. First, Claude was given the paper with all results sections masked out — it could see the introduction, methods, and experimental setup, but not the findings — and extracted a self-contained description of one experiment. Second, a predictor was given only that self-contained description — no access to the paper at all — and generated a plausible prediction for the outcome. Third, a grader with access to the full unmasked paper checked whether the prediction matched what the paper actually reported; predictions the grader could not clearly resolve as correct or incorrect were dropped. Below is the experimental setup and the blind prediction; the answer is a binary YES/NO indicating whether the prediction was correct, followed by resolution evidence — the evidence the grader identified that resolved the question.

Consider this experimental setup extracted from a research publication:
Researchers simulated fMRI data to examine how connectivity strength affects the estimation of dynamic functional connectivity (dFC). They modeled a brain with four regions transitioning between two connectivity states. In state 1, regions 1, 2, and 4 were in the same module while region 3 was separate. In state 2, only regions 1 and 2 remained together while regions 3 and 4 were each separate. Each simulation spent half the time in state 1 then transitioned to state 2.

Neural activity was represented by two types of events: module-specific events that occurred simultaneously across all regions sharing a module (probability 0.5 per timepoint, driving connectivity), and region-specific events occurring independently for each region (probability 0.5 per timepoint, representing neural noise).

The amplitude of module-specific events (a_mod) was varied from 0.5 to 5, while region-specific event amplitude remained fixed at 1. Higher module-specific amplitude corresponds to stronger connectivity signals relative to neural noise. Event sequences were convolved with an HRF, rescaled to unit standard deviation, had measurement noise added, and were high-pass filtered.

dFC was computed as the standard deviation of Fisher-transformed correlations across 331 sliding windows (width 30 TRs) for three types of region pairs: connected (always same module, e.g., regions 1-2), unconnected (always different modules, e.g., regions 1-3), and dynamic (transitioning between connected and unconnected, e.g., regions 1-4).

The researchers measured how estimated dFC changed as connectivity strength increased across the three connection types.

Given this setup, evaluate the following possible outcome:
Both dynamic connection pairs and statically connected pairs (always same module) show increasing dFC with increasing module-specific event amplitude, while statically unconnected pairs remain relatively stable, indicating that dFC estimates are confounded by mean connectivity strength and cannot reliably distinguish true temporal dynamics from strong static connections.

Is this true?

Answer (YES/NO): NO